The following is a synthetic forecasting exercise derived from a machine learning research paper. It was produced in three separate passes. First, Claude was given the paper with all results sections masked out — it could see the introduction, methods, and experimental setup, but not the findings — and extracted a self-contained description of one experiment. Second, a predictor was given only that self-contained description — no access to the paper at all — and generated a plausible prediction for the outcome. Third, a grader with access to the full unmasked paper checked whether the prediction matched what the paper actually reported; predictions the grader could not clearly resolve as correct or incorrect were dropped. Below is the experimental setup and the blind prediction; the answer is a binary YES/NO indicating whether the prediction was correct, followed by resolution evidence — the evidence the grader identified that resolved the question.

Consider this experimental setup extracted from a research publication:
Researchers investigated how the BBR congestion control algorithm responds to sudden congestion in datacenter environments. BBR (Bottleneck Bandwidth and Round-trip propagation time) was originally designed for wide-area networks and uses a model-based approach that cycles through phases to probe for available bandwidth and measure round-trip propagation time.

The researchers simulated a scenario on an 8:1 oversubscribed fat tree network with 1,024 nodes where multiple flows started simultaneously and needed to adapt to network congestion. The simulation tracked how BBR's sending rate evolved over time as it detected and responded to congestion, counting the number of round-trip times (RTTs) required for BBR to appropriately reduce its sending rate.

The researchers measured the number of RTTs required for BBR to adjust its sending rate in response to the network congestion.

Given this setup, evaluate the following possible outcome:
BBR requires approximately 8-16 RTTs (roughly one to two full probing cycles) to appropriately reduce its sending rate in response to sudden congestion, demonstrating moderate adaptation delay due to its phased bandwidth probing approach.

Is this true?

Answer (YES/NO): NO